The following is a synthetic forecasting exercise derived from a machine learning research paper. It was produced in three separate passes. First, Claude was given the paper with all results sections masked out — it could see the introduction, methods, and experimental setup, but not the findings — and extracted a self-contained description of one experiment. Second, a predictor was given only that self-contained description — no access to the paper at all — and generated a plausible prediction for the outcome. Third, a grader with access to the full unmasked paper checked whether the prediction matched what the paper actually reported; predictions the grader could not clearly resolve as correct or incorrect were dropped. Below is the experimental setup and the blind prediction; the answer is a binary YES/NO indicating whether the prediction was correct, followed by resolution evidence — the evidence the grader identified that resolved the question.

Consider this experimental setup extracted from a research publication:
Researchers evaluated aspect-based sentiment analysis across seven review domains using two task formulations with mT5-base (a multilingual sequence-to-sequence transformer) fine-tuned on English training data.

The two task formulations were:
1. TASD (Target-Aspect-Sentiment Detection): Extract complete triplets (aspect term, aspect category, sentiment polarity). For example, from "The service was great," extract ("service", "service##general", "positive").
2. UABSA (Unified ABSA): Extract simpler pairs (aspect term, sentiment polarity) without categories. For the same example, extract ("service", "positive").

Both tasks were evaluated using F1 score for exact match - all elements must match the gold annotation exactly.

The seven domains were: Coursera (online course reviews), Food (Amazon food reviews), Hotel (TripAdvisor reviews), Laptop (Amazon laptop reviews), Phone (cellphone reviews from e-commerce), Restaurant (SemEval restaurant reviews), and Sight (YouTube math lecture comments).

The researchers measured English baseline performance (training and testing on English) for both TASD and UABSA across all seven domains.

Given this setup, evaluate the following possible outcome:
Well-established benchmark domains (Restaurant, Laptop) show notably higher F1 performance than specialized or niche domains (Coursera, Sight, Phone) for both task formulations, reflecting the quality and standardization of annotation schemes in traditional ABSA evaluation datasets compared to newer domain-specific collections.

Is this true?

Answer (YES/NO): NO